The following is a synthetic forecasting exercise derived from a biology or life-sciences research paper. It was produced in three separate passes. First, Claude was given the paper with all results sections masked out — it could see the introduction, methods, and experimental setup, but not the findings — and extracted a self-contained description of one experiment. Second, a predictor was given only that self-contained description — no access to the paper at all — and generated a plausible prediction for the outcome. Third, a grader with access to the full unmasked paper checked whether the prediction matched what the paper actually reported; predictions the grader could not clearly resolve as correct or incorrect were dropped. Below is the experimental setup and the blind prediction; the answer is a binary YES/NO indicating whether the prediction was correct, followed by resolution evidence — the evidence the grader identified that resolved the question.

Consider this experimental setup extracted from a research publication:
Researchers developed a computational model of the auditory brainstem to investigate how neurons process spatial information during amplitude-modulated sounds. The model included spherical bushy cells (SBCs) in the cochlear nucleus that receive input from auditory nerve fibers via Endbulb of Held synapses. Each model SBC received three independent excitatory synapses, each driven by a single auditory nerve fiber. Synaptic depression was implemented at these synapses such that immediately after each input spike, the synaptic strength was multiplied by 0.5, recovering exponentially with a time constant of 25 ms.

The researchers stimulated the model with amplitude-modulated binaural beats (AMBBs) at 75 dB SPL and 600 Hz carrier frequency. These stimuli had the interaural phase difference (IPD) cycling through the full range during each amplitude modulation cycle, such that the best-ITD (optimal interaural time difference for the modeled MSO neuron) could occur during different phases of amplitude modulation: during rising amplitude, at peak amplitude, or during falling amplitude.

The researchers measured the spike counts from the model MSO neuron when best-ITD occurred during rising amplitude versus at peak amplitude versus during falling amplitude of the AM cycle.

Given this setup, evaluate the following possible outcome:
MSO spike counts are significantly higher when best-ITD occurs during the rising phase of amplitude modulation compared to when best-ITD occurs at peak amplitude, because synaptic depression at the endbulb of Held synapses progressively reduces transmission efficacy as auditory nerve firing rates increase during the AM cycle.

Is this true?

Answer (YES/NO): YES